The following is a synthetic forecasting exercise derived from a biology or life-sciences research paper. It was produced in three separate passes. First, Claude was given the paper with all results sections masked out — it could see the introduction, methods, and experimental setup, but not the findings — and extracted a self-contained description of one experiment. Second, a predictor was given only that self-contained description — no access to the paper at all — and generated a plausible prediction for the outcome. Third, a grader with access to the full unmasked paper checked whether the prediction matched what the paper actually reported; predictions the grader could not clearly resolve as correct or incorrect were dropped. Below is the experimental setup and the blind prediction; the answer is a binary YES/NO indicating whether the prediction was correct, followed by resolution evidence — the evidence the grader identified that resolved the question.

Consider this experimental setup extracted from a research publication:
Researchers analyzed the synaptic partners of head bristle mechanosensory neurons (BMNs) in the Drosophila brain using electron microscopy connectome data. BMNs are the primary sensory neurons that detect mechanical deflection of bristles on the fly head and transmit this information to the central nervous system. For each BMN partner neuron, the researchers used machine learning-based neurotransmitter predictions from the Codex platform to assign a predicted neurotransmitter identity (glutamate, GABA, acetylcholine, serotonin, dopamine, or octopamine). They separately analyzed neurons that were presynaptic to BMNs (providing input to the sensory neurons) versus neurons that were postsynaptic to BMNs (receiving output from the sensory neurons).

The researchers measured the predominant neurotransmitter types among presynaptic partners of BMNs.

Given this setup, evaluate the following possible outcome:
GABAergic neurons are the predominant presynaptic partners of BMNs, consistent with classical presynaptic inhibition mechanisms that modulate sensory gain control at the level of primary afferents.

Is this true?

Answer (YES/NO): YES